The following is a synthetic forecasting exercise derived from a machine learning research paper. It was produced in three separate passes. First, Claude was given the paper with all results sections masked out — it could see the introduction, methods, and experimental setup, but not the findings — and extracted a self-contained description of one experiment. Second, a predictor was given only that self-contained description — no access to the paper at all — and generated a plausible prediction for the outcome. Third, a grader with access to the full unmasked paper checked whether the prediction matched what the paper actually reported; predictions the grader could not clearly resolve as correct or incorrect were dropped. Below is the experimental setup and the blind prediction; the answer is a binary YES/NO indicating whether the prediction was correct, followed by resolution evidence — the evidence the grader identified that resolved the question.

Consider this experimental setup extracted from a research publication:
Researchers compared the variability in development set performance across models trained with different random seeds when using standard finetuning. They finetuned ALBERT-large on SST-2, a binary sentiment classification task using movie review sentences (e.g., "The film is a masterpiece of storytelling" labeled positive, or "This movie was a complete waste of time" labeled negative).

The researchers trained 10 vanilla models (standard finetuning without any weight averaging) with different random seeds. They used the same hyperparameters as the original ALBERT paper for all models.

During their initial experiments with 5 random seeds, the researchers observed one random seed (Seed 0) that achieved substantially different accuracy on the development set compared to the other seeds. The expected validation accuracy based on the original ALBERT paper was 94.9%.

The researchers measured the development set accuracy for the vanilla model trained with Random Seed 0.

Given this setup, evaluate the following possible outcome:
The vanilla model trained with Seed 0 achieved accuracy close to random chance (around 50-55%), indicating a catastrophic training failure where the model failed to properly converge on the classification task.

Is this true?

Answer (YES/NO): NO